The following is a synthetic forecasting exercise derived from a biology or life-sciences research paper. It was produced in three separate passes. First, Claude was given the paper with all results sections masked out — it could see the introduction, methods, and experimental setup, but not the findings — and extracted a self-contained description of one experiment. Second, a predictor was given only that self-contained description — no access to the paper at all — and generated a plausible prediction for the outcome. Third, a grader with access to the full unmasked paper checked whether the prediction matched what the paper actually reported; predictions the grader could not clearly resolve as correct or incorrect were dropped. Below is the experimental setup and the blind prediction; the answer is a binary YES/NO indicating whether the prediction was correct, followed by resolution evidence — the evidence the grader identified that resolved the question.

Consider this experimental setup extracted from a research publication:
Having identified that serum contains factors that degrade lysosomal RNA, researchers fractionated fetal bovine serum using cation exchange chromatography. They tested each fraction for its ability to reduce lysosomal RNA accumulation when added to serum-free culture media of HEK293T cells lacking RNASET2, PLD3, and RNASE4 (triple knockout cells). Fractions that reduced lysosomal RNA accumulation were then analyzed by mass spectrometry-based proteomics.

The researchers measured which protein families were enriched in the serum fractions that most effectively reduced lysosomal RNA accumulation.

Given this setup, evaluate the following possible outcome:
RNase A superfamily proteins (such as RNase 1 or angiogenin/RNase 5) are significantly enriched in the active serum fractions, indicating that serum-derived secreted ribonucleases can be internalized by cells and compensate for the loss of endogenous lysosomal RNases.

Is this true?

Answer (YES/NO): YES